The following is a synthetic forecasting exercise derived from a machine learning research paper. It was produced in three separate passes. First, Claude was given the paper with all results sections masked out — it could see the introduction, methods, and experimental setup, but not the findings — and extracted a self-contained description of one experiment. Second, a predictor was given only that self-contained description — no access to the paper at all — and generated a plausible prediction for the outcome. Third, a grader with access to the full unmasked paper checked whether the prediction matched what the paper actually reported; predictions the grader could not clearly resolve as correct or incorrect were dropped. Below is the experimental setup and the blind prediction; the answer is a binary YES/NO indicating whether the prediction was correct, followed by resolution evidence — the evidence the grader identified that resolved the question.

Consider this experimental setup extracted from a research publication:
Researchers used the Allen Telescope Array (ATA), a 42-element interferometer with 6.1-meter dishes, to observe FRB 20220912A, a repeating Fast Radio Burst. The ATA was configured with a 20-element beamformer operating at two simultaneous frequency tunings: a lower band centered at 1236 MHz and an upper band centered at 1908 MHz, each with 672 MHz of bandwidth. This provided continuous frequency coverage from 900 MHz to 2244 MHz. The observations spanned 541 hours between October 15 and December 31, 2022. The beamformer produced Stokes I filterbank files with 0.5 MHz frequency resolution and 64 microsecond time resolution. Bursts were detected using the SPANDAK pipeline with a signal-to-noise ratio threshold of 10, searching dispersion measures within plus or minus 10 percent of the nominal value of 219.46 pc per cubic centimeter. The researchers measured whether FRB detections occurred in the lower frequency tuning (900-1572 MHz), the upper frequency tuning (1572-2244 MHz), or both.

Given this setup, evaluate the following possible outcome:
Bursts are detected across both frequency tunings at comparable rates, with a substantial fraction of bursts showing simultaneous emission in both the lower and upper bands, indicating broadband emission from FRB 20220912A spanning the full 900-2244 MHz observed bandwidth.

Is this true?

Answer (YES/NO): NO